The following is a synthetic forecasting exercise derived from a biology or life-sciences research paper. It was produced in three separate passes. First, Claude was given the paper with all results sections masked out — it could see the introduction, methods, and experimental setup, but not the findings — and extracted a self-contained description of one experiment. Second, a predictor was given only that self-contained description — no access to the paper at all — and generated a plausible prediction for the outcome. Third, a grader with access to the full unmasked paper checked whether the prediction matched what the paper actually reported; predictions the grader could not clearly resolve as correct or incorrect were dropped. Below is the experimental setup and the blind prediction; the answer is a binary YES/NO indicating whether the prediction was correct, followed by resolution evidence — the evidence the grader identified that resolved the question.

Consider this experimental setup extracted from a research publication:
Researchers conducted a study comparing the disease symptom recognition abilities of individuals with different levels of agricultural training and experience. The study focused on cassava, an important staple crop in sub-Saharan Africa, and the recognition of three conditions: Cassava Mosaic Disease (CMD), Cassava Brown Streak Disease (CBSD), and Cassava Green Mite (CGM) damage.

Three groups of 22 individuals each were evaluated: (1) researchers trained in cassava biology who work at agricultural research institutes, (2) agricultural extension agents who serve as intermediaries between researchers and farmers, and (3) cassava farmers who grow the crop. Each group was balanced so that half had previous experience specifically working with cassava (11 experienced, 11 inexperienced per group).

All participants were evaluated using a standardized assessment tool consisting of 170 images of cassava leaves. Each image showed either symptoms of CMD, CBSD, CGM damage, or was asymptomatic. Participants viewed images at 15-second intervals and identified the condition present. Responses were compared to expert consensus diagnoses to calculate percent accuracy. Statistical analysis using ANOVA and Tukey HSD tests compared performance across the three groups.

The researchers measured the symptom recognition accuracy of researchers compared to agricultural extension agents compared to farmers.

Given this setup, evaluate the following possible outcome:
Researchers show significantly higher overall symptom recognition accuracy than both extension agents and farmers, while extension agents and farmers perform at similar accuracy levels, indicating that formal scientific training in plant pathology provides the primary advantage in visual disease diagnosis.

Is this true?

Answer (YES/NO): NO